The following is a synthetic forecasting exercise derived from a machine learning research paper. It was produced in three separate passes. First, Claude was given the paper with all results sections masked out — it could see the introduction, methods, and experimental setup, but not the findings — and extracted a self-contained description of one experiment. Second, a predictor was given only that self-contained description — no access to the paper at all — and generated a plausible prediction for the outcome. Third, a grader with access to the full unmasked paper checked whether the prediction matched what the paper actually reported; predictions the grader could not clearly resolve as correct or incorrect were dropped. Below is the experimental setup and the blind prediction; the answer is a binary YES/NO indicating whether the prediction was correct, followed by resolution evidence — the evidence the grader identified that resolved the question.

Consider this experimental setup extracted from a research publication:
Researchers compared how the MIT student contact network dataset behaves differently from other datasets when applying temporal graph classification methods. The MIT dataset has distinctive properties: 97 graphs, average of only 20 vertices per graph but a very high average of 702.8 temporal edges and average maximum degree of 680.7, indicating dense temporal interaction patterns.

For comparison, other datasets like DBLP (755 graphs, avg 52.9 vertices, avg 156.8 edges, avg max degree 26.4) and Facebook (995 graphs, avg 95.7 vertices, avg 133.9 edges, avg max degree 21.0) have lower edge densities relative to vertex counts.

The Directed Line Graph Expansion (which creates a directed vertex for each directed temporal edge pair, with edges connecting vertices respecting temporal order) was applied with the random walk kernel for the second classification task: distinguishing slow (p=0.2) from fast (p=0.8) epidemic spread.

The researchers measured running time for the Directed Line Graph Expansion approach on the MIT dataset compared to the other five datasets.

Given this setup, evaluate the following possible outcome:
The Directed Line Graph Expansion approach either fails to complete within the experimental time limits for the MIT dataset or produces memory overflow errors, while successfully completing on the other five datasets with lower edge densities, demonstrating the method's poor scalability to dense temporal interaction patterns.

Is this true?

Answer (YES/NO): NO